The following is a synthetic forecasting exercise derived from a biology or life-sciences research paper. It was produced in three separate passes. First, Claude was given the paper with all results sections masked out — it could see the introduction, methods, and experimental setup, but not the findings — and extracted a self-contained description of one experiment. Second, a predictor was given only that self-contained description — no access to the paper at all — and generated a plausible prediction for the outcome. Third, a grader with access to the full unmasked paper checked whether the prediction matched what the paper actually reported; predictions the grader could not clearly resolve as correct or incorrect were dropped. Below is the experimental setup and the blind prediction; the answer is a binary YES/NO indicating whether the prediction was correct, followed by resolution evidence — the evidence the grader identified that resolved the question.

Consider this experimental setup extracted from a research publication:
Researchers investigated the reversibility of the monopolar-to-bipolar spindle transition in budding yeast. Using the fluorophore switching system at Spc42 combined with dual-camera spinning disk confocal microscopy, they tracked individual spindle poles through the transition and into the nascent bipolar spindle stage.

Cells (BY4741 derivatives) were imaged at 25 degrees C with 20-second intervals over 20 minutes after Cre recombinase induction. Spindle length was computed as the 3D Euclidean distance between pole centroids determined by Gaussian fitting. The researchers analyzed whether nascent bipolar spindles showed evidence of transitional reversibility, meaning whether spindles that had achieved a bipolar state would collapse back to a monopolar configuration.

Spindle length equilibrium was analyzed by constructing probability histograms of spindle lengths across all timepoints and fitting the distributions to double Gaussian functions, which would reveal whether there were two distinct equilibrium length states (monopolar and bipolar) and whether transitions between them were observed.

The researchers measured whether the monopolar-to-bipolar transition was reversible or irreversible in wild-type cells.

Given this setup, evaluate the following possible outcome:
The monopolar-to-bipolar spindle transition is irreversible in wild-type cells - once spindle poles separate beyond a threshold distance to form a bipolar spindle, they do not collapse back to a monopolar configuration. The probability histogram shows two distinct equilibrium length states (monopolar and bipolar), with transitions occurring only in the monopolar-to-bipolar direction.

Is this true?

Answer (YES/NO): YES